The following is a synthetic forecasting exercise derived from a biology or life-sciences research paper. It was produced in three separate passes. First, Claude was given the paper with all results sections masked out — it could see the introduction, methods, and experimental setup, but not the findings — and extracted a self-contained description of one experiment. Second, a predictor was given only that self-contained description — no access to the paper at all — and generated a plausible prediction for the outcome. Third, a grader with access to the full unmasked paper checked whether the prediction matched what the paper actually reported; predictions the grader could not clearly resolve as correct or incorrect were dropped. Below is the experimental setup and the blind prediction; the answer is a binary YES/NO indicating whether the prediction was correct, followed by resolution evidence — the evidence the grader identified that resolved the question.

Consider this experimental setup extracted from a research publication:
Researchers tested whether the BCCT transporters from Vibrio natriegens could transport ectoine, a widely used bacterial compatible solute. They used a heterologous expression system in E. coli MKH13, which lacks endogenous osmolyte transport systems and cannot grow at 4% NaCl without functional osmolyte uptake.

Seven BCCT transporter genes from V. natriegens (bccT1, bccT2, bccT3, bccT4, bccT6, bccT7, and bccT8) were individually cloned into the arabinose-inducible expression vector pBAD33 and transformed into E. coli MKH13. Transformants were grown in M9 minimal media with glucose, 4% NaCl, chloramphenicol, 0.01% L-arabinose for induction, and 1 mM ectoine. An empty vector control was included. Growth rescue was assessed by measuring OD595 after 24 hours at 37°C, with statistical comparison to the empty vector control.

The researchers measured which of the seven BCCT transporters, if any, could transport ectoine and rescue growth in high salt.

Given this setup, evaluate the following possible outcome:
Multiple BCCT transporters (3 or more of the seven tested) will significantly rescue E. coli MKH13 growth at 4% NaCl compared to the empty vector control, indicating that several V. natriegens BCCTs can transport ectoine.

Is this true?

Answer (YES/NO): NO